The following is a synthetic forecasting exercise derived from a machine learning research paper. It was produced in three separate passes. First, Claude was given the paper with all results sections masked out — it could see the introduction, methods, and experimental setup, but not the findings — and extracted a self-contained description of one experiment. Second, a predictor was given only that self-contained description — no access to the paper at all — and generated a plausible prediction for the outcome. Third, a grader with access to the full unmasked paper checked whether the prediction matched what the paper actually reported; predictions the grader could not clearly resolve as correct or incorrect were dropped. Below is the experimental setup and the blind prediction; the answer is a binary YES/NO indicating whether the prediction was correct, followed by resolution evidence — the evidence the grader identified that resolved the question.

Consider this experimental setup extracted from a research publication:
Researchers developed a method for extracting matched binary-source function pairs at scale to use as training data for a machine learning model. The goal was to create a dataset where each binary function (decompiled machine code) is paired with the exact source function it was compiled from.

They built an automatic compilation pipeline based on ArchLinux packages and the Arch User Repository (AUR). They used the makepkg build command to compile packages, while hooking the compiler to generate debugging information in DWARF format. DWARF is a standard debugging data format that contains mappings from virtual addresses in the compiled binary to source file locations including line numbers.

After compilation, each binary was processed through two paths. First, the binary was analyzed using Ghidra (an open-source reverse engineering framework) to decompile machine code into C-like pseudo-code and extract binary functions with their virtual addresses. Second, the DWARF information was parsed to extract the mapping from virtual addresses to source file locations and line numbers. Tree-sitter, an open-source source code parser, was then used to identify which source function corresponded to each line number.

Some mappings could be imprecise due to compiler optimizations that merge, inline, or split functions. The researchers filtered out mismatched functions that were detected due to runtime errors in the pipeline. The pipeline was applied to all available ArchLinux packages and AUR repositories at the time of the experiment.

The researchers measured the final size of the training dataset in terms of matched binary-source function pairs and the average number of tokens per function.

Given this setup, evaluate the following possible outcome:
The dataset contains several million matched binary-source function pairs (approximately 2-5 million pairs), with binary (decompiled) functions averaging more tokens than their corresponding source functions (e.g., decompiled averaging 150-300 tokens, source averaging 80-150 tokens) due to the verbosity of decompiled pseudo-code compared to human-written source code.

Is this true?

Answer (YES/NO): NO